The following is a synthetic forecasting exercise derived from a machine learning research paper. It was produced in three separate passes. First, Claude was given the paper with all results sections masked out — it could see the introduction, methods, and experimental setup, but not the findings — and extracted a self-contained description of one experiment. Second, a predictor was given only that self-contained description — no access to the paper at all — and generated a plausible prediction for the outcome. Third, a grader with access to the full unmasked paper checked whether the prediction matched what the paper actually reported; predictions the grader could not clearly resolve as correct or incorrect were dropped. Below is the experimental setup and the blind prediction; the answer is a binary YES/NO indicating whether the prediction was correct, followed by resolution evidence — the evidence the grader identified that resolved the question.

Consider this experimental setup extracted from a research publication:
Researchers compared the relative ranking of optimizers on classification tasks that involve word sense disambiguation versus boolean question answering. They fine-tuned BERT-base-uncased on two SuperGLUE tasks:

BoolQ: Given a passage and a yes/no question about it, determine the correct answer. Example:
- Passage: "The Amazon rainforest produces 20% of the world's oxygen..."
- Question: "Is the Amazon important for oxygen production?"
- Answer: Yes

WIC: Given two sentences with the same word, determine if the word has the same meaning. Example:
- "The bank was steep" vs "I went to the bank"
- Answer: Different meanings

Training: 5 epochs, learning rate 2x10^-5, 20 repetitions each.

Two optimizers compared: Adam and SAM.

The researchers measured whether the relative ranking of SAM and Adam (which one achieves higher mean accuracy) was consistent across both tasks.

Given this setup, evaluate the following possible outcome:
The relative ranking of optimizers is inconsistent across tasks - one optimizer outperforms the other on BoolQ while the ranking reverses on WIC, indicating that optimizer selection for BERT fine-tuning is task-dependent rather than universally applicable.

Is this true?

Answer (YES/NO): YES